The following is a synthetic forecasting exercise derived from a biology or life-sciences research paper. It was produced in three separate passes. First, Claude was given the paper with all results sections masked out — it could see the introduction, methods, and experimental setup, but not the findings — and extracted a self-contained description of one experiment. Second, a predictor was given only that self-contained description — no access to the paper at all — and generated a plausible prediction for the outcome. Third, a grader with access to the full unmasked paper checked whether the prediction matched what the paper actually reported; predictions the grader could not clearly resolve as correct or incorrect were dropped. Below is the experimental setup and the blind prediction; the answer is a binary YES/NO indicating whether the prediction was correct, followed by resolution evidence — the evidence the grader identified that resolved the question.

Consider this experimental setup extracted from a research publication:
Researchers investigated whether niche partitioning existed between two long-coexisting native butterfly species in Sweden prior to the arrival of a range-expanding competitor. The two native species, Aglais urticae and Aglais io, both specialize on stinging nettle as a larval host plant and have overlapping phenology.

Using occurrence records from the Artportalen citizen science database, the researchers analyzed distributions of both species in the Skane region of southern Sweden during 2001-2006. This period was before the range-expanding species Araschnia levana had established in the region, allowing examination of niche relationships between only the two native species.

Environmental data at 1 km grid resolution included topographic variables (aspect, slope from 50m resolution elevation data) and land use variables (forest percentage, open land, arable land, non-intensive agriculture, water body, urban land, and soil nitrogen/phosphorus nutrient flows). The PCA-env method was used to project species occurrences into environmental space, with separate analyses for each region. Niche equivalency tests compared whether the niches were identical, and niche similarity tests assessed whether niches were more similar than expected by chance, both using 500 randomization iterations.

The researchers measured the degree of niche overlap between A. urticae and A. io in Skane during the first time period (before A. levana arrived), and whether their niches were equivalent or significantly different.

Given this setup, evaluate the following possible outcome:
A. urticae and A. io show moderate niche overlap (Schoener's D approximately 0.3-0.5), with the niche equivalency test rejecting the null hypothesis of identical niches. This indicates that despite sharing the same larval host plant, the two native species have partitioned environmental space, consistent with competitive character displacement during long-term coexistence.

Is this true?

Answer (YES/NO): NO